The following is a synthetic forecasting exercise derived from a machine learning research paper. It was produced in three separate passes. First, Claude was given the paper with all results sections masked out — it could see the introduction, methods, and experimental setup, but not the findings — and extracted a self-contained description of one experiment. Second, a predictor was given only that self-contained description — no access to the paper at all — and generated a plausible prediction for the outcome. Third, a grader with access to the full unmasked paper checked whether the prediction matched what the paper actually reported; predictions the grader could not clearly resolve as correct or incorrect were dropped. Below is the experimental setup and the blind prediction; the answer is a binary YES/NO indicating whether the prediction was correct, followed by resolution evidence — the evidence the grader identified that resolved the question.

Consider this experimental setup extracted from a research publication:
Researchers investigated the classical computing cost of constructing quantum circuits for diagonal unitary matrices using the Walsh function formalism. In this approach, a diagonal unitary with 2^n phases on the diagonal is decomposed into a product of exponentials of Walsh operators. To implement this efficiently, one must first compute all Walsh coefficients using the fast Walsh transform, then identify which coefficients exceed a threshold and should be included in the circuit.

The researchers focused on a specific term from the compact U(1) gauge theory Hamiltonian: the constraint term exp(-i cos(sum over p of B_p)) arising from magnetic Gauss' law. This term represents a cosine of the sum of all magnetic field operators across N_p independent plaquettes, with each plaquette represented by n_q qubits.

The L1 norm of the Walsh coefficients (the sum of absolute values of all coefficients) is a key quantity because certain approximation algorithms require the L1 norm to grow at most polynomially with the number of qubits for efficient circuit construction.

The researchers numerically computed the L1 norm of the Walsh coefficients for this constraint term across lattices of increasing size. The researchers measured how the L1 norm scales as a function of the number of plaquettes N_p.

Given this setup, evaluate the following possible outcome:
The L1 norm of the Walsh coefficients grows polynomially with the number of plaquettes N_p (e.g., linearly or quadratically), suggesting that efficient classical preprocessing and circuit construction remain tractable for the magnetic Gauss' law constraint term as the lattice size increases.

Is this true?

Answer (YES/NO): NO